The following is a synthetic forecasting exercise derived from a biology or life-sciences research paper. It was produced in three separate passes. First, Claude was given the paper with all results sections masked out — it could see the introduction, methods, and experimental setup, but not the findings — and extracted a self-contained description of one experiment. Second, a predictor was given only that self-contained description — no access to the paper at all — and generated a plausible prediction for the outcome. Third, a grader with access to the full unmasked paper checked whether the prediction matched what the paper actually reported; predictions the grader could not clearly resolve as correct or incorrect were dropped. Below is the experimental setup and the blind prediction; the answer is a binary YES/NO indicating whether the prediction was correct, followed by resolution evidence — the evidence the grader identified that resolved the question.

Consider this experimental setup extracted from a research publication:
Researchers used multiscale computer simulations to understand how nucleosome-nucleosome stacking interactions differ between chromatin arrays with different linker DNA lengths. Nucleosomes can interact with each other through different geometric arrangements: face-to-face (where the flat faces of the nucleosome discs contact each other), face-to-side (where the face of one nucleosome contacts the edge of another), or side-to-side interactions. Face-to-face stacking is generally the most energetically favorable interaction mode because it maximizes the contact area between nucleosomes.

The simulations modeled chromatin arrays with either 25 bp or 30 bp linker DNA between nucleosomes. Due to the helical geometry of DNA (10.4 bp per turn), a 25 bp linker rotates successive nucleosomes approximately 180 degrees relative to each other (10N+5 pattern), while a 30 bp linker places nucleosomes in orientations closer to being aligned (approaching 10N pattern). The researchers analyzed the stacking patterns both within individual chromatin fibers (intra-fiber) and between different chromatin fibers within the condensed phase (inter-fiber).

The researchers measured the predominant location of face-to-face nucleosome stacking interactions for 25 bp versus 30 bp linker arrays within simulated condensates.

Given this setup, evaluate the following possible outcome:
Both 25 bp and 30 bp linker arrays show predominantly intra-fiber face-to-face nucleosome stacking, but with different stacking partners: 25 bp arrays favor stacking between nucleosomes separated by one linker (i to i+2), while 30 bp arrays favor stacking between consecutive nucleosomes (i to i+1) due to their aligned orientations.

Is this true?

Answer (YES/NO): NO